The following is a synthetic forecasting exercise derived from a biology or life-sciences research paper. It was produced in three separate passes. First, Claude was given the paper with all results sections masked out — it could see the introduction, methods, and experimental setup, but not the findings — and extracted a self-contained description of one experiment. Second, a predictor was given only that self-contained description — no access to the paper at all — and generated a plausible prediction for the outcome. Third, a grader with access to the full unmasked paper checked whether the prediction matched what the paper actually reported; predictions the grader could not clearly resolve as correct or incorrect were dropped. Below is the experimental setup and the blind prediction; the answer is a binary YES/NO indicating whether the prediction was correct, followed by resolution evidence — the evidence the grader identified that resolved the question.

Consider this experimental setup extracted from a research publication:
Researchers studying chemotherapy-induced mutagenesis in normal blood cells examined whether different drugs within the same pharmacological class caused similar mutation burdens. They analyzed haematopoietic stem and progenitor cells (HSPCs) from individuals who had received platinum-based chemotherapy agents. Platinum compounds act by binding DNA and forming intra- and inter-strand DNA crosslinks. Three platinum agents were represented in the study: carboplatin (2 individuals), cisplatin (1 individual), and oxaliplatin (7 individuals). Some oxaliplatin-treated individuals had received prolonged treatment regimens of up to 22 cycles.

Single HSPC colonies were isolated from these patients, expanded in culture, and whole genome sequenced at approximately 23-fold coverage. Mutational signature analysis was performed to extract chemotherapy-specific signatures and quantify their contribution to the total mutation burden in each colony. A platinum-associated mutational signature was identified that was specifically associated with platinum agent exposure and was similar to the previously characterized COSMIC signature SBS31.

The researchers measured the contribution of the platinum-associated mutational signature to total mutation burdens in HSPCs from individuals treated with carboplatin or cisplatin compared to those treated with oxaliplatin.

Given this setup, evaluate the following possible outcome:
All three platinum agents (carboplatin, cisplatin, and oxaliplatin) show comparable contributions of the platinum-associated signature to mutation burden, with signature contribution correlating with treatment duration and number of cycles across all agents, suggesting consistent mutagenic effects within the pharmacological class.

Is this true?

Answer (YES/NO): NO